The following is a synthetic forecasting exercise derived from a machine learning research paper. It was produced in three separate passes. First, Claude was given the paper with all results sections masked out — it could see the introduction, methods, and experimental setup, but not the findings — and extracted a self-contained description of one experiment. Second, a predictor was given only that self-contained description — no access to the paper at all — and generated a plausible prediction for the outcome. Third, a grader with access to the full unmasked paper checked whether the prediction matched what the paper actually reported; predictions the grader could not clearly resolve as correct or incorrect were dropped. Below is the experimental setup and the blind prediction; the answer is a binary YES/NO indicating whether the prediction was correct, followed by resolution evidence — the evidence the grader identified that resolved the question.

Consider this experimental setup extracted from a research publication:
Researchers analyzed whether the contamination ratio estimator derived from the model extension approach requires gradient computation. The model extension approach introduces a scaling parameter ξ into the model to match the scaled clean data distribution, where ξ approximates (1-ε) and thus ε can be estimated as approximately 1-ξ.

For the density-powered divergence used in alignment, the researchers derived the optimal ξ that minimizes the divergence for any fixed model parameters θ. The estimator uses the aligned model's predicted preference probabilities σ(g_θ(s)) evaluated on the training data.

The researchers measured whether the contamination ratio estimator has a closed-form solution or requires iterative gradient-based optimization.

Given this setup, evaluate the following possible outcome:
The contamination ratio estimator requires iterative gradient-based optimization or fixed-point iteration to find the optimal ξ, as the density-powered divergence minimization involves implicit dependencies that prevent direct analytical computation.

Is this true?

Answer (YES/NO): NO